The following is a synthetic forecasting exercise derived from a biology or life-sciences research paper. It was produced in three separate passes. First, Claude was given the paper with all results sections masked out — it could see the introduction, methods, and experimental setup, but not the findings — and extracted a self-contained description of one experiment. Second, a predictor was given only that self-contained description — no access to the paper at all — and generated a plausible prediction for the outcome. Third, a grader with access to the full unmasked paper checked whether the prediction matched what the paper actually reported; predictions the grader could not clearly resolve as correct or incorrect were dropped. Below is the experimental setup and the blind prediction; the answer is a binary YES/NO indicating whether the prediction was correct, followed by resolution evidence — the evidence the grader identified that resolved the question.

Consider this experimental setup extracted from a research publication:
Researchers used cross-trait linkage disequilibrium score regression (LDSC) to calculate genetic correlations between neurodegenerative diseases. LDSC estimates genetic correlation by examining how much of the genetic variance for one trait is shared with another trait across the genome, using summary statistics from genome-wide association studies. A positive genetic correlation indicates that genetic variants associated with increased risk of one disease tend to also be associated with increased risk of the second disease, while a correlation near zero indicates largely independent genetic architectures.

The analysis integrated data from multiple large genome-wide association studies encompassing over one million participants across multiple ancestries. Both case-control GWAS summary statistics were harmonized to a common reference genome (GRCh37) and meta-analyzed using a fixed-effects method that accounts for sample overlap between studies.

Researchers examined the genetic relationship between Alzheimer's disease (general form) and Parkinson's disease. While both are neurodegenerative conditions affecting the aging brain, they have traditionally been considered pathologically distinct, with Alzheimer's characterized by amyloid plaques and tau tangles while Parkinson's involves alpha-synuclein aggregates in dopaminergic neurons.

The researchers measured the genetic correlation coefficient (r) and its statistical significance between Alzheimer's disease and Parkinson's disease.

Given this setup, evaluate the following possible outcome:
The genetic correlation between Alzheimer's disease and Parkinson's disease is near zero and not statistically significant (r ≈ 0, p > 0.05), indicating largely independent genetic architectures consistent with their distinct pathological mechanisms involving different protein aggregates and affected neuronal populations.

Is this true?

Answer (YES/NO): NO